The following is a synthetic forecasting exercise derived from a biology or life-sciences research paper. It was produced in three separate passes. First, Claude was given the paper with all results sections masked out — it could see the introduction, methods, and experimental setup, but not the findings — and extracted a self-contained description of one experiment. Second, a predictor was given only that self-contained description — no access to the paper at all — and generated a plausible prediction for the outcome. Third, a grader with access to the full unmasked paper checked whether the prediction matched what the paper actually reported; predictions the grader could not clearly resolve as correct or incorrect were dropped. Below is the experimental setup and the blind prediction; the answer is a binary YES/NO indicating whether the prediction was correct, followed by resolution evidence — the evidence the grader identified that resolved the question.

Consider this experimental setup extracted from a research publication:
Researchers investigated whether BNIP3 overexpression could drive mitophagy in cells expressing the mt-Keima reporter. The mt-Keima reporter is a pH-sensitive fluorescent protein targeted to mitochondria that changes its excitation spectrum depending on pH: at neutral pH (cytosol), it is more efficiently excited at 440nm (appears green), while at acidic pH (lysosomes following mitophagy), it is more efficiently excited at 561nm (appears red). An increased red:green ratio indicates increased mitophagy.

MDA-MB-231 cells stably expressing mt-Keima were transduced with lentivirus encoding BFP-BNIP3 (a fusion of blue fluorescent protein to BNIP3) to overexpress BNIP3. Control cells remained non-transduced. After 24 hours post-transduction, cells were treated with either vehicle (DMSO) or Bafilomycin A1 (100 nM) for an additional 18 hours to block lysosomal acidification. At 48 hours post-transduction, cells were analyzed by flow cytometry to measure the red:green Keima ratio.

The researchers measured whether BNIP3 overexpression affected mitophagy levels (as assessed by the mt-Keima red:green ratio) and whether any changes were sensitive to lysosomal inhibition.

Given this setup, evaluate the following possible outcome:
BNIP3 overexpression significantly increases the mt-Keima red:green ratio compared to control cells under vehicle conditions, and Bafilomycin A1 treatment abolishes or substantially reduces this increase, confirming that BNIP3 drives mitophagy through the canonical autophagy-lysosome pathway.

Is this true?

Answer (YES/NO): YES